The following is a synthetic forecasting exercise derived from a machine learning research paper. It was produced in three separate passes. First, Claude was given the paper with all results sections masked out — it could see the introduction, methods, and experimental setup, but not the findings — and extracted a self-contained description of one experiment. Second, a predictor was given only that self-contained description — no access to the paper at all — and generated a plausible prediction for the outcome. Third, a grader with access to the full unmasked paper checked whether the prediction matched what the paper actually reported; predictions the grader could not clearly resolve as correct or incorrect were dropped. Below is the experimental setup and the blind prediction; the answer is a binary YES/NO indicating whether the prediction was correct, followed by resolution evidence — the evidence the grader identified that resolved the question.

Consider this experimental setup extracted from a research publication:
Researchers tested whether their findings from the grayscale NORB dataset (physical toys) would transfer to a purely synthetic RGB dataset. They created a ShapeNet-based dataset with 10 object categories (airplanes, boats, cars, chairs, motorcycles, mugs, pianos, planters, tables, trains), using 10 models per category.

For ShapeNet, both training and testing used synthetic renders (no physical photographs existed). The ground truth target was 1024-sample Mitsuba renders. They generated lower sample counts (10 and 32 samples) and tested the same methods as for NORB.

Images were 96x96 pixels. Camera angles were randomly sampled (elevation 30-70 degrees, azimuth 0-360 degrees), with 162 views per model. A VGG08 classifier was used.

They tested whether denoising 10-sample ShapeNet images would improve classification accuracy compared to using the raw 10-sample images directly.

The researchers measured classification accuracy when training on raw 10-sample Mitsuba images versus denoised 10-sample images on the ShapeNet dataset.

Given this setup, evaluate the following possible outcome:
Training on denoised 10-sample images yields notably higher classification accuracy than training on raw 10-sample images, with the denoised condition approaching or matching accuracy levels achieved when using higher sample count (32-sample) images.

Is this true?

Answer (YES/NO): NO